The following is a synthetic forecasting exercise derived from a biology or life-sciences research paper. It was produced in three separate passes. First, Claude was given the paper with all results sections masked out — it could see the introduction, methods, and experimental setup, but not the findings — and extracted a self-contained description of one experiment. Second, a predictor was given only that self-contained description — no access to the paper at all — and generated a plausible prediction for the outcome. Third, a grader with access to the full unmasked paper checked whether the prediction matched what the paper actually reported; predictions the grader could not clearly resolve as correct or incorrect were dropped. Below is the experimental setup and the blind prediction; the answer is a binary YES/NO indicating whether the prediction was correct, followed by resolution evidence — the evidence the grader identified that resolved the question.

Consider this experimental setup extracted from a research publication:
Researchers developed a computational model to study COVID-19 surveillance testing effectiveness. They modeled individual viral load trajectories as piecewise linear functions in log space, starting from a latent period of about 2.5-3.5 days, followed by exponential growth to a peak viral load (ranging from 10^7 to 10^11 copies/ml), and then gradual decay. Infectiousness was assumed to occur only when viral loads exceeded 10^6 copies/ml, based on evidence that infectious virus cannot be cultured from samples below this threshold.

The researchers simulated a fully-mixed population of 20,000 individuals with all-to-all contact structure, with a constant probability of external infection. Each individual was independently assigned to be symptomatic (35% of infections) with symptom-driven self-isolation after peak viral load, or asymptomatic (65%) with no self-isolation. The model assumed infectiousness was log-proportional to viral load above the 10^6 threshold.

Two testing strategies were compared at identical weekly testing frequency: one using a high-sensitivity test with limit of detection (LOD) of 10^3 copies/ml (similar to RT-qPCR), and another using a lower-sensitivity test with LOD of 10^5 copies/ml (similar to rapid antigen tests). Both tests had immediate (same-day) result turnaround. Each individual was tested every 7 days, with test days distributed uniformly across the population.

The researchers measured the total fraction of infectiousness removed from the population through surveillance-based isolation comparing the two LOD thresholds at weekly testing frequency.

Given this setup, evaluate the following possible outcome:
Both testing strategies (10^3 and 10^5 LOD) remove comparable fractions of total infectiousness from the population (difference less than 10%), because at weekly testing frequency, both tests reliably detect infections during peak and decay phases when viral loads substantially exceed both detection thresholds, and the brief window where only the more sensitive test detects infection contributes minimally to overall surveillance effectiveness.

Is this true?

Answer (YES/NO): YES